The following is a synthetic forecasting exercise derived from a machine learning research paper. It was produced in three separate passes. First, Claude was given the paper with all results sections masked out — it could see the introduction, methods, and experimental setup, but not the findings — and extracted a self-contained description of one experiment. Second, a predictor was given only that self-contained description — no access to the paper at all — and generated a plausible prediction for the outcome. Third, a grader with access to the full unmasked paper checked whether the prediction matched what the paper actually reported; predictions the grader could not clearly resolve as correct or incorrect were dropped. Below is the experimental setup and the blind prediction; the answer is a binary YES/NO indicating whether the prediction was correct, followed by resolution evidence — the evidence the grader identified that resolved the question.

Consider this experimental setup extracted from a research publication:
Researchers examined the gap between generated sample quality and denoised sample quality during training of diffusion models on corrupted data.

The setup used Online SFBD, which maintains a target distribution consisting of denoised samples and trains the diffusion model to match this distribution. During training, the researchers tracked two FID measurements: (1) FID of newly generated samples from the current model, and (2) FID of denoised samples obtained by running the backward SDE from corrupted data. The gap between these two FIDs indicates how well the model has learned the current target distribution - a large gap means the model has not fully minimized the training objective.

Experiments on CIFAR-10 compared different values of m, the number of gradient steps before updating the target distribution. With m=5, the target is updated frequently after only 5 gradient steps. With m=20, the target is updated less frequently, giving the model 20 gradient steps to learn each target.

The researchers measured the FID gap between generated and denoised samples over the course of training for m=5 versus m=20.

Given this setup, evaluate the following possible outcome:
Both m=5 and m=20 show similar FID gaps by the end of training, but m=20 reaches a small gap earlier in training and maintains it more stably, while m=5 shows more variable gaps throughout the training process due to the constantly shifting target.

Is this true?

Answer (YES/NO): NO